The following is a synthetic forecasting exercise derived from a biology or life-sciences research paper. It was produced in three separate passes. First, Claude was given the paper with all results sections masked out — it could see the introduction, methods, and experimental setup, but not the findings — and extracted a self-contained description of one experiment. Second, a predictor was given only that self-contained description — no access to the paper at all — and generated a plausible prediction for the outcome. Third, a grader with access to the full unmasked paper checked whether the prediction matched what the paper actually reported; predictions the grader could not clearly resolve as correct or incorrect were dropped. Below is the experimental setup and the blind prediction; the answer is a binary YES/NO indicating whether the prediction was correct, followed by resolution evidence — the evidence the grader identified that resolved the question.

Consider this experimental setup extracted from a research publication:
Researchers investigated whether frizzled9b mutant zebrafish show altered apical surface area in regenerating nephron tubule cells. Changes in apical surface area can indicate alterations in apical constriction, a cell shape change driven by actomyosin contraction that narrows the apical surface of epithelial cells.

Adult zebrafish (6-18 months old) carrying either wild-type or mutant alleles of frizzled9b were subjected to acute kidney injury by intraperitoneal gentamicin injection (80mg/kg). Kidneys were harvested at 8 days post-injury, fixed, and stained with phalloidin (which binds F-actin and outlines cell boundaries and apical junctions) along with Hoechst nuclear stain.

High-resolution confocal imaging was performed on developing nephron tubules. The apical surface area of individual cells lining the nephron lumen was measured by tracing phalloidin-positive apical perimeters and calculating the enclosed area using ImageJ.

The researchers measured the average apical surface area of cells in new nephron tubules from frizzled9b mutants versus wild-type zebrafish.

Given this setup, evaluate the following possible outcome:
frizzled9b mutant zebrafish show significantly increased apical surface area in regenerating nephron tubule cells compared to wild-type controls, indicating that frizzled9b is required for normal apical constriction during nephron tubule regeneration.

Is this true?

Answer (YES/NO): YES